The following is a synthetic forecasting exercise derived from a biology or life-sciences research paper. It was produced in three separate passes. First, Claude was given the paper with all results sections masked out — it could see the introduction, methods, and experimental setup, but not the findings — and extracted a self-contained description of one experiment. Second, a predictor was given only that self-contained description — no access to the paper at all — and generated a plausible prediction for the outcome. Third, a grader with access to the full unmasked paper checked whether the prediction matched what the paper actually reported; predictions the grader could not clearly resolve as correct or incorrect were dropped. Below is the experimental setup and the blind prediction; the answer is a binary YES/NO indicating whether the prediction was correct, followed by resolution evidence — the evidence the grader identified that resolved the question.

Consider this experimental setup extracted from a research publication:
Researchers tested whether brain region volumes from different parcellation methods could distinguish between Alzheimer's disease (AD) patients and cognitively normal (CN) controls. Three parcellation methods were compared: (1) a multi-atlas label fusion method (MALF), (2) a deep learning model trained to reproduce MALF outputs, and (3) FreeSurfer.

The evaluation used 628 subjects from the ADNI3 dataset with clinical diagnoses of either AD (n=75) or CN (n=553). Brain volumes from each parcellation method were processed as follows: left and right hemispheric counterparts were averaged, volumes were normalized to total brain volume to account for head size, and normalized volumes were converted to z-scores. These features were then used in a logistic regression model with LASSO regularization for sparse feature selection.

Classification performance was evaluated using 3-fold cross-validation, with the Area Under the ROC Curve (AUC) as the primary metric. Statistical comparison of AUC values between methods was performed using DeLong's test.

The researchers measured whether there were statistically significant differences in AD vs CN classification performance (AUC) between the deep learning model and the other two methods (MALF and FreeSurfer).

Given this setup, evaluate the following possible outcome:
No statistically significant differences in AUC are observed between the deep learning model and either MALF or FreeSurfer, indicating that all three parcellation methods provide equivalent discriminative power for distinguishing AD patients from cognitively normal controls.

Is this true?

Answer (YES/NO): YES